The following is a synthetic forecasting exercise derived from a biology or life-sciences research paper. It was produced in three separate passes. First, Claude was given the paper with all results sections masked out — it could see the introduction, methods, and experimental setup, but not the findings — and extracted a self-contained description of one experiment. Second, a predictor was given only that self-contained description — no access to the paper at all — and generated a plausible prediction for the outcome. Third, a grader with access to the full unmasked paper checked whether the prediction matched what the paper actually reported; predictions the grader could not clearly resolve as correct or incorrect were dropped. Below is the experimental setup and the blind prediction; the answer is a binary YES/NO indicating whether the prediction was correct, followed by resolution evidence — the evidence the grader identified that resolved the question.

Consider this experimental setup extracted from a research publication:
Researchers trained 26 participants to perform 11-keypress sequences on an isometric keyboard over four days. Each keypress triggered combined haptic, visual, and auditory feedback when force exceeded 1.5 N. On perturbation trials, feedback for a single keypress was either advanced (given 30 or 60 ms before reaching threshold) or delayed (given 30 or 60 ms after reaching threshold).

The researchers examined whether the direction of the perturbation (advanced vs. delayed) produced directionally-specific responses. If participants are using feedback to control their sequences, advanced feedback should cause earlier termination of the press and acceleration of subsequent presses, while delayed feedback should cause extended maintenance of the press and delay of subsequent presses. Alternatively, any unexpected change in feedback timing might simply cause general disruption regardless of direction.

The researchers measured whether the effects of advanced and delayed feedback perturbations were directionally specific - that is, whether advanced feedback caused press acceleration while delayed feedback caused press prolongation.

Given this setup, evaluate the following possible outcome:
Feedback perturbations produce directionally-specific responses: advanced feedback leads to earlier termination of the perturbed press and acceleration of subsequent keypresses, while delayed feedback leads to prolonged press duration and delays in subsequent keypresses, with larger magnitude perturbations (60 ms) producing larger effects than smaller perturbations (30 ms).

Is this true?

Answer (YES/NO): NO